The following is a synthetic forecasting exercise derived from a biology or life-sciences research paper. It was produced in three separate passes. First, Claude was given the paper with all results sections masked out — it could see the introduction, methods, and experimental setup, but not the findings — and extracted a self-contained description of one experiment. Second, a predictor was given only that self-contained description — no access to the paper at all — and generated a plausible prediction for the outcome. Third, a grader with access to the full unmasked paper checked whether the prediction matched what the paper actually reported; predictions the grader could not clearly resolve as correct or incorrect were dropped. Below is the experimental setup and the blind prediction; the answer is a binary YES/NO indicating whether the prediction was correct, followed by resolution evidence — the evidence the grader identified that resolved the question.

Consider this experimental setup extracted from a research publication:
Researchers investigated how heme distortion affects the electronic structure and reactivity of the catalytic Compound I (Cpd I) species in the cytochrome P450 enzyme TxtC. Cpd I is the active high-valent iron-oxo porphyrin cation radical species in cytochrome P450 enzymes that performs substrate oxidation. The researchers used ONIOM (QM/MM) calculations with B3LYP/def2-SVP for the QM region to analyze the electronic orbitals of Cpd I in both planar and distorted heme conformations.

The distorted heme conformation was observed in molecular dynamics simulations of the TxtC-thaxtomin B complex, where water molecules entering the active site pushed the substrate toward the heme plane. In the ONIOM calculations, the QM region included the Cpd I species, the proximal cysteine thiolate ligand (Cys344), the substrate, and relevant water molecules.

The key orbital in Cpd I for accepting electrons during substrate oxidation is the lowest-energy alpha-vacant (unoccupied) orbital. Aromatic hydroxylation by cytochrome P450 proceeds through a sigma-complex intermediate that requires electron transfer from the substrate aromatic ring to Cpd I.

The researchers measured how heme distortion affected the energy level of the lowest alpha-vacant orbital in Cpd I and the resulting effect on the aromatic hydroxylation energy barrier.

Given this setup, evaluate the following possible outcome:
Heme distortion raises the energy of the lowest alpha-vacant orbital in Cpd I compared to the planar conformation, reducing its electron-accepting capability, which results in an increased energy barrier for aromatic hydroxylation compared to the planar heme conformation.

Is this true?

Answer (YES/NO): NO